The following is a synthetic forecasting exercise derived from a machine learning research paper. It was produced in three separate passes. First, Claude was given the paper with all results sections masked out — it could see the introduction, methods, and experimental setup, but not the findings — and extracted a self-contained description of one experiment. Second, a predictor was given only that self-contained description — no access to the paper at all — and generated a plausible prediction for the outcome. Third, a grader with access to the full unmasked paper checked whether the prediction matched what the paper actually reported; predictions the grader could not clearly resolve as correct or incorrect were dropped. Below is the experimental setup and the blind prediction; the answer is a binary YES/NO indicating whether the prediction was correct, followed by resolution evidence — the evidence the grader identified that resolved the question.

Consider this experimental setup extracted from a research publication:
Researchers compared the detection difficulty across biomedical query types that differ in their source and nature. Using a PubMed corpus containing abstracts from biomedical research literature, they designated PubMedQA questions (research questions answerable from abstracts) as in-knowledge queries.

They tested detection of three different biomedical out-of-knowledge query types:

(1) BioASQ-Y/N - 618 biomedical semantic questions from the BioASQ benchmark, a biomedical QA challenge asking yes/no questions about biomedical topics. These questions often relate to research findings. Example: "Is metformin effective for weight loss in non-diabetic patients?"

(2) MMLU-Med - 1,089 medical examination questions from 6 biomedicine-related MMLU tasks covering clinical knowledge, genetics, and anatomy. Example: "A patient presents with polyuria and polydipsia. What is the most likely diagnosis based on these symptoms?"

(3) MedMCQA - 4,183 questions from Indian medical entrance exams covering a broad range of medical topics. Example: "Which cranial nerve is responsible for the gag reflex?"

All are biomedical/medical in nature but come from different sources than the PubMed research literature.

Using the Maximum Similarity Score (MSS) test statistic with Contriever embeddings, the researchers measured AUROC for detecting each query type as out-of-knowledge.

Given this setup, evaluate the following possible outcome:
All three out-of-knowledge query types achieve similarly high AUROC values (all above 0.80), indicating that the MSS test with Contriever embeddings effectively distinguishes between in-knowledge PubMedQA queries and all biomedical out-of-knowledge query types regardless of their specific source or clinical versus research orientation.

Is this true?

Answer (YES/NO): NO